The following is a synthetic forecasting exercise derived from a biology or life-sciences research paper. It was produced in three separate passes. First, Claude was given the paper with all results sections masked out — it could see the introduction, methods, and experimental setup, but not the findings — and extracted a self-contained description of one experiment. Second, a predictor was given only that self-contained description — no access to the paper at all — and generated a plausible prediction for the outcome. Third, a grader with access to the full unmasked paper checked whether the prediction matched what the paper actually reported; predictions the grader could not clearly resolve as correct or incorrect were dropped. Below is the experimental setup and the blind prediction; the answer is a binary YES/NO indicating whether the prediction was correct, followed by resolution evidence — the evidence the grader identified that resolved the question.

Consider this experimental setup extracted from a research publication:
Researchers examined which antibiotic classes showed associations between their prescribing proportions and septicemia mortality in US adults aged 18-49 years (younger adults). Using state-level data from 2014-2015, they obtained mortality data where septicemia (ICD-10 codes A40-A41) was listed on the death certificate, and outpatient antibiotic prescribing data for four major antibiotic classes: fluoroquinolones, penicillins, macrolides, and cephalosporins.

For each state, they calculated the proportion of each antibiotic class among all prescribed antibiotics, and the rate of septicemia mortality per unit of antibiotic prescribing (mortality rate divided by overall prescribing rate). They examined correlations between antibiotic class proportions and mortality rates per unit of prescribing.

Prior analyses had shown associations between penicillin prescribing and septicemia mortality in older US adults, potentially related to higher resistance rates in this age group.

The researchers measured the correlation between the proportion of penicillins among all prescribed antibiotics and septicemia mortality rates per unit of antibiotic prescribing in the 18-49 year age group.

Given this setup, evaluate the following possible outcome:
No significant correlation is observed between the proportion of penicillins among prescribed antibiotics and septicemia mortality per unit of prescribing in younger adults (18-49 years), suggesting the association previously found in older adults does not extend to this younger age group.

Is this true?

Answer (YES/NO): NO